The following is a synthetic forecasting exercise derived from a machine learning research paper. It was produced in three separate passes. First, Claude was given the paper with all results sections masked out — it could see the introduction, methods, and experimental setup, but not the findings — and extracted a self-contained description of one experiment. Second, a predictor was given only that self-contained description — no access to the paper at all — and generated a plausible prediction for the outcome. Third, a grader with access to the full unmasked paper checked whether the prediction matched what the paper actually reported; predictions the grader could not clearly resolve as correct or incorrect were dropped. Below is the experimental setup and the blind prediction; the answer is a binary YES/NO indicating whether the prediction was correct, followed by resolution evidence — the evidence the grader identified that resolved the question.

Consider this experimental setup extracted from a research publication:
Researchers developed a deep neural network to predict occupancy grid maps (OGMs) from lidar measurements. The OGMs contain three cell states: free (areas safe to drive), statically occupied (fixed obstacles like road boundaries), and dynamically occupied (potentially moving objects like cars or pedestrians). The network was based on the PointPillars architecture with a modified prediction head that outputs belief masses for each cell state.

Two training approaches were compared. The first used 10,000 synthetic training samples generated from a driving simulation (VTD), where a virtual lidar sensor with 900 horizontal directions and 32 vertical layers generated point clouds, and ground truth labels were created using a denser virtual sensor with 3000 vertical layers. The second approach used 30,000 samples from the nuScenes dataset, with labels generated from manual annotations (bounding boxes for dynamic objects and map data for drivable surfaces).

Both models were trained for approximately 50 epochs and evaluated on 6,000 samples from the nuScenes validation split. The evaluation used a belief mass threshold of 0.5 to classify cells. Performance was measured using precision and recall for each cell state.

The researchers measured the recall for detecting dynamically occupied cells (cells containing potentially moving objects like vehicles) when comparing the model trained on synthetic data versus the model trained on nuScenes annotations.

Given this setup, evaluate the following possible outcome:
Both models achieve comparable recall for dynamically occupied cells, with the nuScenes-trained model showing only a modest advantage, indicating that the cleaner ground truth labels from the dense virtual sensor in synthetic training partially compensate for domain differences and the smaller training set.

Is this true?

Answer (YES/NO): NO